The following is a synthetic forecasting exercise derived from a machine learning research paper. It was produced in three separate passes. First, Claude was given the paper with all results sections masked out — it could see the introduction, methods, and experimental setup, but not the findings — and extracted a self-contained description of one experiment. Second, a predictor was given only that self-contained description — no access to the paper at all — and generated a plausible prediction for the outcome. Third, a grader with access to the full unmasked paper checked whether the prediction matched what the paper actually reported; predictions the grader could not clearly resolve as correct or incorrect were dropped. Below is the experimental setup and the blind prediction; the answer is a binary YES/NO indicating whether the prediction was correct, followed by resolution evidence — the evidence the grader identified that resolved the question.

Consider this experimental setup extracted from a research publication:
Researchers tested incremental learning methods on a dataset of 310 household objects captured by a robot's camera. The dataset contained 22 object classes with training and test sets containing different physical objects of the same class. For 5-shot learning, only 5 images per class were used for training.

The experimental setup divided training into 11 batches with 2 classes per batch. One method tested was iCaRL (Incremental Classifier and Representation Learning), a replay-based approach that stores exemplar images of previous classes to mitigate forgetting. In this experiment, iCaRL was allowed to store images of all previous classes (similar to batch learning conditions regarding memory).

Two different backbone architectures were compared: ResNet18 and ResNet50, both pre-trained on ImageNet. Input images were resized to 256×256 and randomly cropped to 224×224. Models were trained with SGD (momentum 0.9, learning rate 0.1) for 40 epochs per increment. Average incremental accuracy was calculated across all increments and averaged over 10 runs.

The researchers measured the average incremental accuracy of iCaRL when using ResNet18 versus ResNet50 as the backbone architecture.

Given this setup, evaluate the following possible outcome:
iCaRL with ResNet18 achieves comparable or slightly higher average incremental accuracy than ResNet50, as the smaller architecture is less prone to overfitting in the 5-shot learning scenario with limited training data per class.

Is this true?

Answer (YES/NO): NO